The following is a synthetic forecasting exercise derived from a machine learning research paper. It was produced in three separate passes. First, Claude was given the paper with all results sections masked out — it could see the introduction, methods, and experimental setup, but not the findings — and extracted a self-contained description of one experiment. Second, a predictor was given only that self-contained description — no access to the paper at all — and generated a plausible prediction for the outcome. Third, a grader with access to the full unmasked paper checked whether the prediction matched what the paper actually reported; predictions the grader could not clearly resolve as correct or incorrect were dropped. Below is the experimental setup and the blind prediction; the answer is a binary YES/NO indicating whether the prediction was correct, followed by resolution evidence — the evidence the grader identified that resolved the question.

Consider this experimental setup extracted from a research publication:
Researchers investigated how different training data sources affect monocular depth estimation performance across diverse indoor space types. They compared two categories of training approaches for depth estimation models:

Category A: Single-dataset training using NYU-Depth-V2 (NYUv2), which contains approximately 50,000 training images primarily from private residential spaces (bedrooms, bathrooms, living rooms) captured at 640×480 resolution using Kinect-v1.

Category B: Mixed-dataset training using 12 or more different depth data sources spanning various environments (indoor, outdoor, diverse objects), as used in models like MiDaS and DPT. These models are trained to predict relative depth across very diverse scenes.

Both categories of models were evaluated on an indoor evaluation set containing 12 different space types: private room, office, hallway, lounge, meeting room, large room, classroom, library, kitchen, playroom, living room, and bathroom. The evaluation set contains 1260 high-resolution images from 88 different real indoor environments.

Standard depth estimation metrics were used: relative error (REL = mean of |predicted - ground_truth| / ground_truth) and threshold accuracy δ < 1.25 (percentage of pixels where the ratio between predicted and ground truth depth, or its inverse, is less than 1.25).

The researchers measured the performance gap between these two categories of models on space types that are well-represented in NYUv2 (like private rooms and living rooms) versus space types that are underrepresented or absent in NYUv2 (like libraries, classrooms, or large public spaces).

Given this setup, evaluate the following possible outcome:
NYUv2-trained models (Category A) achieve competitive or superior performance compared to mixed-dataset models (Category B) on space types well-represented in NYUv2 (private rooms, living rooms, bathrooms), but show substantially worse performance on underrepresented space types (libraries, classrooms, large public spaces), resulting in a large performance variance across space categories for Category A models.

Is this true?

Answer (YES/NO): NO